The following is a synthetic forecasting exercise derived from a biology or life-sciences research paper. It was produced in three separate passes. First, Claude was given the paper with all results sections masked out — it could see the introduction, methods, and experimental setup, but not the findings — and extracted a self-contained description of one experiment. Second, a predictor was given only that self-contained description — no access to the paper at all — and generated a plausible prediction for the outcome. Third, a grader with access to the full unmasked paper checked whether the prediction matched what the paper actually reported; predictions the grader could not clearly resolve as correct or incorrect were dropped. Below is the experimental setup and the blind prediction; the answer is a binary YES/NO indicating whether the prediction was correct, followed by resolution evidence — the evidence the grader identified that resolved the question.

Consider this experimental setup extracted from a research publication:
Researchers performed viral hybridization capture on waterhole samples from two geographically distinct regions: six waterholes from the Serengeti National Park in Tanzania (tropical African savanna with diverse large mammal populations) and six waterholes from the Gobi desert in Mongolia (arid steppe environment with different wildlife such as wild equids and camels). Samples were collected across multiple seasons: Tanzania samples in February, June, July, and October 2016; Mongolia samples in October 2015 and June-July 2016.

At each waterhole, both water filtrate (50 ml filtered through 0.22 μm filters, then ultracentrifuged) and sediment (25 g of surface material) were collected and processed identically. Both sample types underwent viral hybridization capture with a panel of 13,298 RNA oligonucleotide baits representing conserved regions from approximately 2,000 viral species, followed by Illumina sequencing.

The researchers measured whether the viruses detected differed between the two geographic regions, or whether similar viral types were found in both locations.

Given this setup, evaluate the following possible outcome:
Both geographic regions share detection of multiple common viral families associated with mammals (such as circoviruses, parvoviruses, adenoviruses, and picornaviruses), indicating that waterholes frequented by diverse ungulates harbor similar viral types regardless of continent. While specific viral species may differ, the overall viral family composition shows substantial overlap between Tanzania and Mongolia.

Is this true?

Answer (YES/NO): NO